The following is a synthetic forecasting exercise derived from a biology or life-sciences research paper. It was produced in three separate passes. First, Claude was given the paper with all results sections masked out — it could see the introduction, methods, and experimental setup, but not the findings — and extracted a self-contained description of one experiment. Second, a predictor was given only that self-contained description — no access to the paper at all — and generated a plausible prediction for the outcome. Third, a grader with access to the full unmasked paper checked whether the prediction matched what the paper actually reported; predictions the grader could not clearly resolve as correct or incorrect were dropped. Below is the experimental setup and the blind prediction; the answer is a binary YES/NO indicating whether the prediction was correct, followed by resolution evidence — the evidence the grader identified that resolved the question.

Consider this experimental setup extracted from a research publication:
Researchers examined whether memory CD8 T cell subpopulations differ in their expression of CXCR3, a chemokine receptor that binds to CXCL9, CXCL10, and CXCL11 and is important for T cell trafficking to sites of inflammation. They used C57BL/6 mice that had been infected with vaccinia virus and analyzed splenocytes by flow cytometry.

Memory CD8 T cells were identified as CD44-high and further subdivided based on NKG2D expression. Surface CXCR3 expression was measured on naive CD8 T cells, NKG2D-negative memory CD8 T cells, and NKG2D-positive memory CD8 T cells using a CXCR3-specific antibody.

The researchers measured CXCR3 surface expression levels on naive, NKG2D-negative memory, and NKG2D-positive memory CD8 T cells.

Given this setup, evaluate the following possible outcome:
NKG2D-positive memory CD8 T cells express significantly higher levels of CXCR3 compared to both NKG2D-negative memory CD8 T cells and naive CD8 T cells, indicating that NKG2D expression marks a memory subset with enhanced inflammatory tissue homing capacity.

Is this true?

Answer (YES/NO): NO